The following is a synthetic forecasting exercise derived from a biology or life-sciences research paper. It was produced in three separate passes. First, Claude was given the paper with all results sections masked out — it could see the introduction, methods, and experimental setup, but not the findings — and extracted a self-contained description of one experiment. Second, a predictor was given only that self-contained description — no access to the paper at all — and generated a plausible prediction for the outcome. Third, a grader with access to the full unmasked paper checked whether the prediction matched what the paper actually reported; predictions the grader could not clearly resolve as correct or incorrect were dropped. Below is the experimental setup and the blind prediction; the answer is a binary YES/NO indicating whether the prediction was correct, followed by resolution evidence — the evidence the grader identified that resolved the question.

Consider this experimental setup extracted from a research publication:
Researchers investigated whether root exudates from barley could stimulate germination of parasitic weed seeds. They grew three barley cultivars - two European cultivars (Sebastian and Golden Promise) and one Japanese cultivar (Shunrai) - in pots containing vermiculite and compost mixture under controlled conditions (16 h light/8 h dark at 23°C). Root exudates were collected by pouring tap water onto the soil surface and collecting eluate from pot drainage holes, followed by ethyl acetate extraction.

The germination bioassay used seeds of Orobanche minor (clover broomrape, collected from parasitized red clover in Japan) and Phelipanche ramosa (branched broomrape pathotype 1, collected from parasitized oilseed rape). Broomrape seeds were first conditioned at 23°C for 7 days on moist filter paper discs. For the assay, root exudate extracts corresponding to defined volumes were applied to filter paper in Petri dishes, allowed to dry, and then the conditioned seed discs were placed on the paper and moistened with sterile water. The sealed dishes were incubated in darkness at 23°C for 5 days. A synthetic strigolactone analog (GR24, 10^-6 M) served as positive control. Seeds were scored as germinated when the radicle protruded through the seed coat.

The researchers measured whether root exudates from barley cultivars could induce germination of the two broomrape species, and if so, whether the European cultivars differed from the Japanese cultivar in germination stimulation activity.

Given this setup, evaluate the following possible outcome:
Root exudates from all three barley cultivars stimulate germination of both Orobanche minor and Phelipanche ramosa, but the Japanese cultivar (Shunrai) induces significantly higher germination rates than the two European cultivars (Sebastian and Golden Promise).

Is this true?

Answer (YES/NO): NO